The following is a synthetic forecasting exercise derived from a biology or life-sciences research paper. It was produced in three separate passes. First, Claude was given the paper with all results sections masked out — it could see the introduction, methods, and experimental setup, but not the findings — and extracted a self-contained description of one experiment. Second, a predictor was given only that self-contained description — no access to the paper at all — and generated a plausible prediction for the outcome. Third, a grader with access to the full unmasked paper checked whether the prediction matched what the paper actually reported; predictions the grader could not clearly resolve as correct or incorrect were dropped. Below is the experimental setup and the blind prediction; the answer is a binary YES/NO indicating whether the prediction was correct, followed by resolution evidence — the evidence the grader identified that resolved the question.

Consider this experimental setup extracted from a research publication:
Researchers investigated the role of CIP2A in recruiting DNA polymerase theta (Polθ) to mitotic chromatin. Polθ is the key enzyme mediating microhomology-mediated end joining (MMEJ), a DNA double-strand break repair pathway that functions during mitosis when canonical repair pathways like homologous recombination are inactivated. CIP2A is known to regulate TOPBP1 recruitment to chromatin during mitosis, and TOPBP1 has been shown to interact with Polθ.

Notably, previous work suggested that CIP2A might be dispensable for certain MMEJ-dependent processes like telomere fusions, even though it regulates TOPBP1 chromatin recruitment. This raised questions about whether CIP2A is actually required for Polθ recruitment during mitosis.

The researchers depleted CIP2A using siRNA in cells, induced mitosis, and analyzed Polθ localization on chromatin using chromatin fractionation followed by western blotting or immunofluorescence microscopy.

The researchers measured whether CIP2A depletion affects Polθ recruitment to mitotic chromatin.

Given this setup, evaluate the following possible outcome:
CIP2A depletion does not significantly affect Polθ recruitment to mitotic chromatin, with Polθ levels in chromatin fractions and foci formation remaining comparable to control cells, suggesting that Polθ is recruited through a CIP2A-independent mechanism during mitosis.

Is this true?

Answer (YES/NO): NO